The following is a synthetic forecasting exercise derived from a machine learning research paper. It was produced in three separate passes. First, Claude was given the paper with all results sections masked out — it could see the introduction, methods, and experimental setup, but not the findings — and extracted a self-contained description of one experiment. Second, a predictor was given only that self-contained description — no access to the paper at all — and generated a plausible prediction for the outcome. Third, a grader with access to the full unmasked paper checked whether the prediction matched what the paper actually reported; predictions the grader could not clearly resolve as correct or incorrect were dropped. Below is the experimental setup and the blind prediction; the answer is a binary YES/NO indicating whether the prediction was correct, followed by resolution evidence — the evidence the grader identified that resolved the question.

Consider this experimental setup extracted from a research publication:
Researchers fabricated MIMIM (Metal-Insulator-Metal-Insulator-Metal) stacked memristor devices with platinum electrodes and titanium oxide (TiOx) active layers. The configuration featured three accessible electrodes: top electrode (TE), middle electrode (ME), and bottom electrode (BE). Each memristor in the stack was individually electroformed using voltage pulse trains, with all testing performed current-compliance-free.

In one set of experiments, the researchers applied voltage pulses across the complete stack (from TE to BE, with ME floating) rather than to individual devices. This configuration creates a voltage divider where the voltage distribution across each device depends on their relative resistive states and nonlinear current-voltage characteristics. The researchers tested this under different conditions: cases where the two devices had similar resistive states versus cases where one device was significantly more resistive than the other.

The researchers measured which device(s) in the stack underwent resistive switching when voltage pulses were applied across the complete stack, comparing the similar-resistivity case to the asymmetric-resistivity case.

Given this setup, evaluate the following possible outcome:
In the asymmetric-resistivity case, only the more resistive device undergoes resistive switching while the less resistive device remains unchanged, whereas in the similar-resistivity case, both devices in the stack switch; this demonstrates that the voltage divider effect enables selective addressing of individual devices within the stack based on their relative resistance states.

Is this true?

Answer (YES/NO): YES